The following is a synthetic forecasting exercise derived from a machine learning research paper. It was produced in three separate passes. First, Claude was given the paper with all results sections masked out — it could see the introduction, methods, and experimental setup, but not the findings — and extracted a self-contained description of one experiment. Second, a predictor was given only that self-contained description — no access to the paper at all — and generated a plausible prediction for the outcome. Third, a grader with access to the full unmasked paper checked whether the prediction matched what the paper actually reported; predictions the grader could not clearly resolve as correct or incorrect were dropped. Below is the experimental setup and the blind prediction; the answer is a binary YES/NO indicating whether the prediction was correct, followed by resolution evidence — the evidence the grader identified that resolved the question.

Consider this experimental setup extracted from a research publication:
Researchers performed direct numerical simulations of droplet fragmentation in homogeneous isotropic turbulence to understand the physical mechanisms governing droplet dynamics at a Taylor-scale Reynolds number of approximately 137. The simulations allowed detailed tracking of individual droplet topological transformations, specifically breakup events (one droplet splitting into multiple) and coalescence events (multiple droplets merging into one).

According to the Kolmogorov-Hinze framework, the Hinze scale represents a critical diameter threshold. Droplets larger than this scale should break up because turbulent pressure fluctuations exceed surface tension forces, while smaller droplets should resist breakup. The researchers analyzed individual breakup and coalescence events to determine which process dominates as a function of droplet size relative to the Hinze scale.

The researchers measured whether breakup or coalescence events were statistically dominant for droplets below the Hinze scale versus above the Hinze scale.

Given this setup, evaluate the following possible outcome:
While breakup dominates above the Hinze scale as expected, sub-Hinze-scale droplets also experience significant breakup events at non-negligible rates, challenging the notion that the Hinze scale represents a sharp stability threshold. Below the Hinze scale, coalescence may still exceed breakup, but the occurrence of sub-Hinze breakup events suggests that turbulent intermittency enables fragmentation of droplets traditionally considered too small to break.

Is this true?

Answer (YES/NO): NO